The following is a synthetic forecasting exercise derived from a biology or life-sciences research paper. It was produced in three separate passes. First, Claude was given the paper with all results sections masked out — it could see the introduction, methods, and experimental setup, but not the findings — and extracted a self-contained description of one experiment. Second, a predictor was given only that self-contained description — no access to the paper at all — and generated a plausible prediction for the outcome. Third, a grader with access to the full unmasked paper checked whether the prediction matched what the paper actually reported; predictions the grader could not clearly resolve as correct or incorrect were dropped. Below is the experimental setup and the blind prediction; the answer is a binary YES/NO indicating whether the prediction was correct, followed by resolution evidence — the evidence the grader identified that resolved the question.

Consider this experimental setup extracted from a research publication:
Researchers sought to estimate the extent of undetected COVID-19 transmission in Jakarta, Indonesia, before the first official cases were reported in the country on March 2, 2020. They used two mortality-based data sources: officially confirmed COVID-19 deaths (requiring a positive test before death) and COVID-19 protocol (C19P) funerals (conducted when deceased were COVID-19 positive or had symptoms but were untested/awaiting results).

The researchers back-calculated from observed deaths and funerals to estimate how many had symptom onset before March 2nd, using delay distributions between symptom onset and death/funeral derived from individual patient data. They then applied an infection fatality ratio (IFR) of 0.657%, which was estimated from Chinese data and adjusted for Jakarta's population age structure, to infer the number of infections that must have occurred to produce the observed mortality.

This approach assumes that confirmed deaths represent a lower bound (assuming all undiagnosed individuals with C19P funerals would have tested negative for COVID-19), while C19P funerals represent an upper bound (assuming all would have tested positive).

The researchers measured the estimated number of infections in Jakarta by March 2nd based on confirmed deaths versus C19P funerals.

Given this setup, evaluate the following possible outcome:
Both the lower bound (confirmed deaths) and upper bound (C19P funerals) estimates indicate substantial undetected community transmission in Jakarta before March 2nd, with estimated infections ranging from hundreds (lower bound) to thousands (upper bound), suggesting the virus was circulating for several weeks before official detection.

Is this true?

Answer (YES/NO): NO